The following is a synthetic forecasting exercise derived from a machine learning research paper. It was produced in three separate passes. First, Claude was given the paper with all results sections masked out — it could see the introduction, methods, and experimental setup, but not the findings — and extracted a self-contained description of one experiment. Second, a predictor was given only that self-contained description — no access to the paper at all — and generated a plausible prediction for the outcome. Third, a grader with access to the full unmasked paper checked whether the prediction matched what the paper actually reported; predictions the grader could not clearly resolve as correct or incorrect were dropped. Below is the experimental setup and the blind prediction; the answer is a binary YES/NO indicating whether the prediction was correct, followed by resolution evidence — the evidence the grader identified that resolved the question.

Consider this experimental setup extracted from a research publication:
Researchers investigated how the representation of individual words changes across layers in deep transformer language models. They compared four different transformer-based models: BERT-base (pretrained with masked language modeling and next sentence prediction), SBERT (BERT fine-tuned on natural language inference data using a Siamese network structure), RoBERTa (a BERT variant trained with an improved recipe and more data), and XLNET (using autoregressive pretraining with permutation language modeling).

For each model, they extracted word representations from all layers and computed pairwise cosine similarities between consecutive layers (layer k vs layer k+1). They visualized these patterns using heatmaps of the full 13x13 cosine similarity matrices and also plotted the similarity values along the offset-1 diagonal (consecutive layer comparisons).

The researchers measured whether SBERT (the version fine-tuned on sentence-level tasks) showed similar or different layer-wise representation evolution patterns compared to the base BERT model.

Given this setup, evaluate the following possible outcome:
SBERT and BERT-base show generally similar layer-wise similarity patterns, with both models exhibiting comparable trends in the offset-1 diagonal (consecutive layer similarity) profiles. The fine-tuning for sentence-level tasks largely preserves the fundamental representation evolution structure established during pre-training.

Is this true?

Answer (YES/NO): NO